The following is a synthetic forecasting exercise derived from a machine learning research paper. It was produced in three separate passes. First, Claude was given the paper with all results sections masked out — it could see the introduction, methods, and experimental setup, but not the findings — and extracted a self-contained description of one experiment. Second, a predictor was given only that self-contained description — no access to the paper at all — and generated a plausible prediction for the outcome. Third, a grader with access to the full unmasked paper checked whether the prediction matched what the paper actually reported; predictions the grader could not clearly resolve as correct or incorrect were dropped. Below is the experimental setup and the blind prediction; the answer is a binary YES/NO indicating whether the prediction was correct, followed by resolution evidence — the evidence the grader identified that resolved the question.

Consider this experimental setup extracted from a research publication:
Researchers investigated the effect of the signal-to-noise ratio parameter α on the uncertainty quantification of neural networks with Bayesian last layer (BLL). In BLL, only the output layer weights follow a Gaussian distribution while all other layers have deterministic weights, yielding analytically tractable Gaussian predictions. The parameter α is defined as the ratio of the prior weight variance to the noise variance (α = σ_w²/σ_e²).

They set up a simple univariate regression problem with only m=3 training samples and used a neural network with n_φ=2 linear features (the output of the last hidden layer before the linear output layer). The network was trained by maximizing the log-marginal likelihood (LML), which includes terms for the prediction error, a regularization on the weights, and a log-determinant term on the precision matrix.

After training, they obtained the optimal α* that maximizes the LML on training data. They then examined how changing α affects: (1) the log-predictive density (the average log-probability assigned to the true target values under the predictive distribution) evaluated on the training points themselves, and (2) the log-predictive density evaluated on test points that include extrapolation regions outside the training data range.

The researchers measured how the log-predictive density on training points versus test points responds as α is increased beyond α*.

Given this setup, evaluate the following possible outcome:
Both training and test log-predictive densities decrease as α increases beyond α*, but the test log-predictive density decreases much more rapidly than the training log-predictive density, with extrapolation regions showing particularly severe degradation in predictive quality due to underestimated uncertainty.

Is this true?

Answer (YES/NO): NO